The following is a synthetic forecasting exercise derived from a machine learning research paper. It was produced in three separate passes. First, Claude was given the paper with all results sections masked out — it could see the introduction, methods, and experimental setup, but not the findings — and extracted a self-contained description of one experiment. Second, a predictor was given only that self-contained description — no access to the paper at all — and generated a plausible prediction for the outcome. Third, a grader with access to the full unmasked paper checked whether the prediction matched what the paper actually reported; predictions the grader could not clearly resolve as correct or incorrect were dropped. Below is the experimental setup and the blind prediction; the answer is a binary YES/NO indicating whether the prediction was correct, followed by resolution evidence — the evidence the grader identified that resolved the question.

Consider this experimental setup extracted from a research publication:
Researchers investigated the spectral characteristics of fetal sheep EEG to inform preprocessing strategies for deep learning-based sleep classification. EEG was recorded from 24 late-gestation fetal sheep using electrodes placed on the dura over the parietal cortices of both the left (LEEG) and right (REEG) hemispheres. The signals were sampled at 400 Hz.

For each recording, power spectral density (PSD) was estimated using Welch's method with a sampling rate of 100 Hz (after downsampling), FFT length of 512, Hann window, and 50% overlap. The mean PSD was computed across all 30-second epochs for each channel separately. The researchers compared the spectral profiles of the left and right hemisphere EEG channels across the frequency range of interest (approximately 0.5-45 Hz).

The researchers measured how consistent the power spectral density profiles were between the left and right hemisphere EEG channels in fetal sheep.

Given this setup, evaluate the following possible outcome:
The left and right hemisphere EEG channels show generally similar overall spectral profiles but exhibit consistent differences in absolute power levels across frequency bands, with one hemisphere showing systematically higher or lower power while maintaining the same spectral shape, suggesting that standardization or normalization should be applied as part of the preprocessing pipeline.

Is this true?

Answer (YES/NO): NO